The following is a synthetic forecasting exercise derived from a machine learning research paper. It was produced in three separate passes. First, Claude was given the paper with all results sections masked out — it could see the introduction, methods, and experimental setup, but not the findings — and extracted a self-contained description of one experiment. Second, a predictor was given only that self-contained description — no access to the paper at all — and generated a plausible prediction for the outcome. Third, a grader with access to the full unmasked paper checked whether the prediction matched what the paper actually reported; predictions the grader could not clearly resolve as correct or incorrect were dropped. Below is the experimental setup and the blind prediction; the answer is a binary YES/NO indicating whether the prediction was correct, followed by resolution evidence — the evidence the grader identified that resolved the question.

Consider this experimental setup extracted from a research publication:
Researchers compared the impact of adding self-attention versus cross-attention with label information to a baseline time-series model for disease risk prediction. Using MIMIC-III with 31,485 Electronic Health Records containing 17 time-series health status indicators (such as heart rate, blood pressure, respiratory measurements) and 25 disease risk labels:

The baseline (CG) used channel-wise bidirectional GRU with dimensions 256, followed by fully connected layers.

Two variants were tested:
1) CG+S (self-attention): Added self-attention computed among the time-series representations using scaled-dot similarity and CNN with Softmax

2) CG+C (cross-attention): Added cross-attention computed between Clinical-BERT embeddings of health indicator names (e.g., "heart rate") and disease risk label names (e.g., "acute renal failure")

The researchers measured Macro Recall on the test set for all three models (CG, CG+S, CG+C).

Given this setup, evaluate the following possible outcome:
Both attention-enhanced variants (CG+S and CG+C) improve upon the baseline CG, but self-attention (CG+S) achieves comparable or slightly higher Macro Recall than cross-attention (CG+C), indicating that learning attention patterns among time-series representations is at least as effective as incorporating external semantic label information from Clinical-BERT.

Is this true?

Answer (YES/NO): NO